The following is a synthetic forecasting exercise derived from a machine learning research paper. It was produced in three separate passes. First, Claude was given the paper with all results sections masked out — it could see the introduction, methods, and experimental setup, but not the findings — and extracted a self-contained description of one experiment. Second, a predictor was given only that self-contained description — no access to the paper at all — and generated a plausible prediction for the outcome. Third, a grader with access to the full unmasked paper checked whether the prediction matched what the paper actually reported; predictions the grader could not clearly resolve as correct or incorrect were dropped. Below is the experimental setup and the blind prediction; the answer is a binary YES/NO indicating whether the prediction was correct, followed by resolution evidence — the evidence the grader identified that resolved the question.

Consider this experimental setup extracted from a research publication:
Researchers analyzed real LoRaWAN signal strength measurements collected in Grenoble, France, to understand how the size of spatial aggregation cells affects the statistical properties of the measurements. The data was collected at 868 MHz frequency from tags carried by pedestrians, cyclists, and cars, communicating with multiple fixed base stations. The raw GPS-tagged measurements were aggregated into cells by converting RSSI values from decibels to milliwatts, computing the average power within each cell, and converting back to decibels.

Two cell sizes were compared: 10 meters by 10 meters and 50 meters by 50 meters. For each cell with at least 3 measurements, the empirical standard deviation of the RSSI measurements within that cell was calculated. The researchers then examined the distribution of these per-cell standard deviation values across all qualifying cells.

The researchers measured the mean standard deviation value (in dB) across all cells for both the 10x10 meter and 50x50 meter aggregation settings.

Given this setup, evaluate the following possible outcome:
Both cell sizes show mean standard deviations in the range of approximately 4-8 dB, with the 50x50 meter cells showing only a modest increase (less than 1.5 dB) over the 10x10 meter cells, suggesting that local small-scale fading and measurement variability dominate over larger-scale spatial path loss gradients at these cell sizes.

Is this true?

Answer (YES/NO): NO